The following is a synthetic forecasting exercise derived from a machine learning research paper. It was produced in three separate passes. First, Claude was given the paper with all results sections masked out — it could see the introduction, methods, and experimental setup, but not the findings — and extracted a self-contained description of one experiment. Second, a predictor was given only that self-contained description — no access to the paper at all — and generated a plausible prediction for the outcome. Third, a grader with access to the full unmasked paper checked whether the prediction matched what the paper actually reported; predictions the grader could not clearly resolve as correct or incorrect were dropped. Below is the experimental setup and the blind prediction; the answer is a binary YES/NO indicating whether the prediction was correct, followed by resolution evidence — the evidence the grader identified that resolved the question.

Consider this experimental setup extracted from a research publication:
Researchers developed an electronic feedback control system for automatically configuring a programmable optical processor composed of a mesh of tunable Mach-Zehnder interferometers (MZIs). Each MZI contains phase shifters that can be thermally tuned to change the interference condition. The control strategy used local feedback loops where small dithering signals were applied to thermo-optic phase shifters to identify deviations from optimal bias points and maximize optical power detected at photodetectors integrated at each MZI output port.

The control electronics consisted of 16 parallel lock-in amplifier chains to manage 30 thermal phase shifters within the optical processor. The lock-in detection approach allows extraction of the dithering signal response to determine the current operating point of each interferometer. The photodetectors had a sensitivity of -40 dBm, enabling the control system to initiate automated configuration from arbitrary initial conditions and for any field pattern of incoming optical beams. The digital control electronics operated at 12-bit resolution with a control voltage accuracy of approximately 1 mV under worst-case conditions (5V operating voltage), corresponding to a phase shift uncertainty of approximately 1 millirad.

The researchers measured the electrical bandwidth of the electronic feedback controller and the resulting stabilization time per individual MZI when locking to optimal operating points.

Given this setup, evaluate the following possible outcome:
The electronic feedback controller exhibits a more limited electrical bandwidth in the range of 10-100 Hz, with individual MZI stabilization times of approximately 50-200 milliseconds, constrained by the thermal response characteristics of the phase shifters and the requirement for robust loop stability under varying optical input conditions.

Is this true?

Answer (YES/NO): NO